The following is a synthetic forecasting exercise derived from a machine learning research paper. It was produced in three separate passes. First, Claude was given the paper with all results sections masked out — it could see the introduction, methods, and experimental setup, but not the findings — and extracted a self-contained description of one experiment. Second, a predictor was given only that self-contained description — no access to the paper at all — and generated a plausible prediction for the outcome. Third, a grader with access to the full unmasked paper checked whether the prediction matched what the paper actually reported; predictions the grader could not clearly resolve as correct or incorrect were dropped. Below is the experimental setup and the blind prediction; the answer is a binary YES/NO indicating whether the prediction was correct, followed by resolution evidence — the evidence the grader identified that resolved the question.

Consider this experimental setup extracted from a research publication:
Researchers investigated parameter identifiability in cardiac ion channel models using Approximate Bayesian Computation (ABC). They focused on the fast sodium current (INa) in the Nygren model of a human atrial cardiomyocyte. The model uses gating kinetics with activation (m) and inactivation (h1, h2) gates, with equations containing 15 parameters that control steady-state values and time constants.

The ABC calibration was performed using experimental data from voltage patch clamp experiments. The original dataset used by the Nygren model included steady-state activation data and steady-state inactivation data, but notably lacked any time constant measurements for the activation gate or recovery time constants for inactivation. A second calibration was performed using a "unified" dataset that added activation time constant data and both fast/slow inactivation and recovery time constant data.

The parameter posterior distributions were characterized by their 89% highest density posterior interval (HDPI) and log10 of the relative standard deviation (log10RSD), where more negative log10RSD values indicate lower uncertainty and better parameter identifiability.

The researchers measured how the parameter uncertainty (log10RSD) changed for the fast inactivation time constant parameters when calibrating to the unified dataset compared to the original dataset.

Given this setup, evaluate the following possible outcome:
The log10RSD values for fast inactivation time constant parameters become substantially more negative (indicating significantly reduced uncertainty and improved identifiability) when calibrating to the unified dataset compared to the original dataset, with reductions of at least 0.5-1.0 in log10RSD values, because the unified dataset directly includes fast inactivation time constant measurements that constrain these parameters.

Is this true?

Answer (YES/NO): NO